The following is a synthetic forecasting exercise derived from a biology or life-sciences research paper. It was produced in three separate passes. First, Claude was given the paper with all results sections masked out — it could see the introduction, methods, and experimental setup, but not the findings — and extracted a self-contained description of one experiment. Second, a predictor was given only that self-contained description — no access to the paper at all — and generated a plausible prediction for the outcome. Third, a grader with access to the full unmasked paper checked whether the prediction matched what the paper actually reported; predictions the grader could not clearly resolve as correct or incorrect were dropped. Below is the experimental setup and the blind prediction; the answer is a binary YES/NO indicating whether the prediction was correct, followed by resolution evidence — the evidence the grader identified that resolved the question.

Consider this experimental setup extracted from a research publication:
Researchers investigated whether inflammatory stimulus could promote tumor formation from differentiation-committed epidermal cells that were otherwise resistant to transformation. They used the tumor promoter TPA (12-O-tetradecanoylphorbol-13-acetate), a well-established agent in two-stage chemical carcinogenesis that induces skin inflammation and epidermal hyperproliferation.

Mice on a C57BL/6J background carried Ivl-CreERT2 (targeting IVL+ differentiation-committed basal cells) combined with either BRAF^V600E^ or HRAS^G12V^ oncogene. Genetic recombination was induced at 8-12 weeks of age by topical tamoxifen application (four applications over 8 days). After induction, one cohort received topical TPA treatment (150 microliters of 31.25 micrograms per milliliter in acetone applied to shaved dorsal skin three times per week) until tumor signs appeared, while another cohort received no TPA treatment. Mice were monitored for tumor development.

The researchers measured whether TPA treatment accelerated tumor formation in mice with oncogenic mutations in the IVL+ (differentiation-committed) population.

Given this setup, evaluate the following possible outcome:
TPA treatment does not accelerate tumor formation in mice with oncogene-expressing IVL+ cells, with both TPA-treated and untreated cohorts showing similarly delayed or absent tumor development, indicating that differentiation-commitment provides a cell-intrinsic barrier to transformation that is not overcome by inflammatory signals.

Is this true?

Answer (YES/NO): YES